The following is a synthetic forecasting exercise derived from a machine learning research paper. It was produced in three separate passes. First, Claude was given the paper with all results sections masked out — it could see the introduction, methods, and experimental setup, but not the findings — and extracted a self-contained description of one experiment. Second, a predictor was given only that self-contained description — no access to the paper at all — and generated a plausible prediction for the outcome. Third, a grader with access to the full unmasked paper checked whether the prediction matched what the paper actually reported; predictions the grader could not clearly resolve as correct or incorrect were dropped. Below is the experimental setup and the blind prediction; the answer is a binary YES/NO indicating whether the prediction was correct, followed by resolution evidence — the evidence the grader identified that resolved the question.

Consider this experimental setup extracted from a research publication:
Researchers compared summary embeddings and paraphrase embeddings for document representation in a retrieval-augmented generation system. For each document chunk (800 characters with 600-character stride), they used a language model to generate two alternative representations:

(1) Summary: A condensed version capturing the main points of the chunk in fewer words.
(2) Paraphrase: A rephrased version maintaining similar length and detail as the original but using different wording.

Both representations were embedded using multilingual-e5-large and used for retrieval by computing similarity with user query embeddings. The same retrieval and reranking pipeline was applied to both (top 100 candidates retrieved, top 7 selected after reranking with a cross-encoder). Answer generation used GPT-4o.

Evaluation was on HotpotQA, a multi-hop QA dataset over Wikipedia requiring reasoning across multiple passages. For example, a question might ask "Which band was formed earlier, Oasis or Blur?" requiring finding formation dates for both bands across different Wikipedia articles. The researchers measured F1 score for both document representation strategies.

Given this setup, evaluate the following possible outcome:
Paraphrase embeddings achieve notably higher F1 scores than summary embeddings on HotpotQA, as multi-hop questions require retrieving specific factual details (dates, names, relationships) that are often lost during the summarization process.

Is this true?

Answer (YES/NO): NO